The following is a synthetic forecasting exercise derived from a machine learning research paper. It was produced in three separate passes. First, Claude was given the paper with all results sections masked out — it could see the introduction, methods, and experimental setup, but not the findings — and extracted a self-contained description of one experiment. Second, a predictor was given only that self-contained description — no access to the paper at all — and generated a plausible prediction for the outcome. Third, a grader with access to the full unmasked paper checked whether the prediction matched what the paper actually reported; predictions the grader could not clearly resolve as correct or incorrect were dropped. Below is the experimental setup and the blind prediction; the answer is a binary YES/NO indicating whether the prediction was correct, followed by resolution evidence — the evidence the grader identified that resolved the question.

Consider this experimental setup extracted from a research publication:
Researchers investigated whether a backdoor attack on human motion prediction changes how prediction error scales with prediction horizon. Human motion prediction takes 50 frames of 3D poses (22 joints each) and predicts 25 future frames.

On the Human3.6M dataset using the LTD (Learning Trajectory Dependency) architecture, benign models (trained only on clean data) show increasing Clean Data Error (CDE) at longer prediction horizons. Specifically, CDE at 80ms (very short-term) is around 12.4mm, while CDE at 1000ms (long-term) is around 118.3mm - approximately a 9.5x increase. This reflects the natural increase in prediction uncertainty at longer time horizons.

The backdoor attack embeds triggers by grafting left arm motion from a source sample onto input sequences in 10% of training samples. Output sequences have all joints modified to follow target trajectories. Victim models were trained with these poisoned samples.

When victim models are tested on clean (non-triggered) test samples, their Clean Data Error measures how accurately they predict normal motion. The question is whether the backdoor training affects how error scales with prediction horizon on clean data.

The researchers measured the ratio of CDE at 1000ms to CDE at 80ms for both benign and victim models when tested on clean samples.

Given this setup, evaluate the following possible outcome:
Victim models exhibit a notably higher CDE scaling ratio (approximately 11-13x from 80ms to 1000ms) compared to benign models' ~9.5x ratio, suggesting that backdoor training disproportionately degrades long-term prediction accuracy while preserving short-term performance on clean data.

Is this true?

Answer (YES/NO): NO